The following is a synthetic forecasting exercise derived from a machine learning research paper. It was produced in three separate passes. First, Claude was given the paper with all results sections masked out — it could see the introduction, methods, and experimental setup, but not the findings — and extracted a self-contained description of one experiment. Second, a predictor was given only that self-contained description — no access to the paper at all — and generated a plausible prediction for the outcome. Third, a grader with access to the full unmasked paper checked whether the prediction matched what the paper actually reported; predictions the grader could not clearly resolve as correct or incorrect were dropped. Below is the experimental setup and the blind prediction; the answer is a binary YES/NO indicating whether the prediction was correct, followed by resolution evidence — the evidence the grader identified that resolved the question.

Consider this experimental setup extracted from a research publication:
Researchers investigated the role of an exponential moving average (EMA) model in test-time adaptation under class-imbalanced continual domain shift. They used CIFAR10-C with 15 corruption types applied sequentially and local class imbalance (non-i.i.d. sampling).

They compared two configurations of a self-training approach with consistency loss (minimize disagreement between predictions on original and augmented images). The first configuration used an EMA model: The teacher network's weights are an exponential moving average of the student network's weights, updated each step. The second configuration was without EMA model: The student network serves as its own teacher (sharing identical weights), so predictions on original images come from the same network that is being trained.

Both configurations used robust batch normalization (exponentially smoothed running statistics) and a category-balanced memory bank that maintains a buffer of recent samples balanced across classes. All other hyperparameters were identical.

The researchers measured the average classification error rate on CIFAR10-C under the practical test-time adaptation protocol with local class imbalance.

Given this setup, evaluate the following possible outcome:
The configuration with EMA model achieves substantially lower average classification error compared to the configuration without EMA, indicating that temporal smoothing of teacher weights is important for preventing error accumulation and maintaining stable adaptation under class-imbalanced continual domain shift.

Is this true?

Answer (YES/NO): YES